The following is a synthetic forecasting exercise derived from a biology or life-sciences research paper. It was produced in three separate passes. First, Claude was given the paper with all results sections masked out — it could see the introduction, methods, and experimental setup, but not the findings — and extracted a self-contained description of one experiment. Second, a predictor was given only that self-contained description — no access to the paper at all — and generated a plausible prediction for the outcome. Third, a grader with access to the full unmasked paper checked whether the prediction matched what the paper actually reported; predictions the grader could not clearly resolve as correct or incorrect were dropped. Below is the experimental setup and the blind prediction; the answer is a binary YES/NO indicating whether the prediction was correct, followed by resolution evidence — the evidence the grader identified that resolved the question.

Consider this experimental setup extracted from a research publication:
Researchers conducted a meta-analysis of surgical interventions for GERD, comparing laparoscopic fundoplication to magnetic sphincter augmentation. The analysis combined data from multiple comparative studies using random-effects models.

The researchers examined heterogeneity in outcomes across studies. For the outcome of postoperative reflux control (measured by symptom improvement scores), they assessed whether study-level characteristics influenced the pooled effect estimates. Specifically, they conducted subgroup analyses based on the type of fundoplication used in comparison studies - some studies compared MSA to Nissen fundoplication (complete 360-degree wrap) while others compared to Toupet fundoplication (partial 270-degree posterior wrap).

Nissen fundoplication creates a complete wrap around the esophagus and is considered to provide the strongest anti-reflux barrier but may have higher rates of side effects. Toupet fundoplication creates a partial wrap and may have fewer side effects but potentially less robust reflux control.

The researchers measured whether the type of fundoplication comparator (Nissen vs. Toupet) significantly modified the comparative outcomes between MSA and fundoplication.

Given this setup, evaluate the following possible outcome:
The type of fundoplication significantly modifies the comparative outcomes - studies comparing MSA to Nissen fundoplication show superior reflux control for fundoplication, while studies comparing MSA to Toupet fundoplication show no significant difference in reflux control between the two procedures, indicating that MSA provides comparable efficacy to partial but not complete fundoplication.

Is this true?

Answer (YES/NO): NO